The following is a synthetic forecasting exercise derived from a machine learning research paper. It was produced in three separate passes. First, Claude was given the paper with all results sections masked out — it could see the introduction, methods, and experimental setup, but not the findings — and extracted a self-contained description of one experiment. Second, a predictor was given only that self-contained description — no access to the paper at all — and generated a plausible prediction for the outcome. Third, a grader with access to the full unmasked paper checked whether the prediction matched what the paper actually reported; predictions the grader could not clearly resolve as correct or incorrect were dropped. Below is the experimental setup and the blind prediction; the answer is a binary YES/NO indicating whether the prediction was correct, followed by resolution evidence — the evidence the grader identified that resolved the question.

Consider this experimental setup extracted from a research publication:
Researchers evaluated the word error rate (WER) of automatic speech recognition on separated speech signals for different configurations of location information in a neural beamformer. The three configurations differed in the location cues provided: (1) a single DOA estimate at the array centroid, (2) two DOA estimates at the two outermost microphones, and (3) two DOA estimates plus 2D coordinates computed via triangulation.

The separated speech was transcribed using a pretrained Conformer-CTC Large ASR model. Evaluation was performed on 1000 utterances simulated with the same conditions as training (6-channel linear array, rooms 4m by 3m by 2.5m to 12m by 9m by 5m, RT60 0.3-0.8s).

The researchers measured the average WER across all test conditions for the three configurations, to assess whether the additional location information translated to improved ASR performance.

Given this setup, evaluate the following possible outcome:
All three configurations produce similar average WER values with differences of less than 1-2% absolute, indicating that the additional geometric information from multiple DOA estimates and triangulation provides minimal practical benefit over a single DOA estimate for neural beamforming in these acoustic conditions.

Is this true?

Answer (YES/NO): NO